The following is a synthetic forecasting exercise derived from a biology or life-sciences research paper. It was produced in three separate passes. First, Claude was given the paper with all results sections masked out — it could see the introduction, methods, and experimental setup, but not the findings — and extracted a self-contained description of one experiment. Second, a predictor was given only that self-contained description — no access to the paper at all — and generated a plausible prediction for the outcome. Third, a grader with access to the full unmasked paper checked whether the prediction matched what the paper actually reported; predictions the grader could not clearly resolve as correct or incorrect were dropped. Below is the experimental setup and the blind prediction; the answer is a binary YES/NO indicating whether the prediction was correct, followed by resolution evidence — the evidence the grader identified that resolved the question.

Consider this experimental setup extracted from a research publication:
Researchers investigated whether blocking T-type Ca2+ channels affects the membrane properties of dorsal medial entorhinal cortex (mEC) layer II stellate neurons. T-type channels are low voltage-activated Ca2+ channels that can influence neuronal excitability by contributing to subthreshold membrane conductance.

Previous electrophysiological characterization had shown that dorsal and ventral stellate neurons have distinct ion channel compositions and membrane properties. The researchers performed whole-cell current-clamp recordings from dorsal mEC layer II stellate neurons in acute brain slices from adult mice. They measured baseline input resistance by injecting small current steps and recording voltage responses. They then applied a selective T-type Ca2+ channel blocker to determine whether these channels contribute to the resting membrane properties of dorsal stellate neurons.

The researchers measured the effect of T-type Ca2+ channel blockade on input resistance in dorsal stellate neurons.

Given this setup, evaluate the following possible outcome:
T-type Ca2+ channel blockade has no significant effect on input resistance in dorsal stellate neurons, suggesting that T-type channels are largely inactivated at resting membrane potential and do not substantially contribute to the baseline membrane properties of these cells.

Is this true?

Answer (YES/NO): YES